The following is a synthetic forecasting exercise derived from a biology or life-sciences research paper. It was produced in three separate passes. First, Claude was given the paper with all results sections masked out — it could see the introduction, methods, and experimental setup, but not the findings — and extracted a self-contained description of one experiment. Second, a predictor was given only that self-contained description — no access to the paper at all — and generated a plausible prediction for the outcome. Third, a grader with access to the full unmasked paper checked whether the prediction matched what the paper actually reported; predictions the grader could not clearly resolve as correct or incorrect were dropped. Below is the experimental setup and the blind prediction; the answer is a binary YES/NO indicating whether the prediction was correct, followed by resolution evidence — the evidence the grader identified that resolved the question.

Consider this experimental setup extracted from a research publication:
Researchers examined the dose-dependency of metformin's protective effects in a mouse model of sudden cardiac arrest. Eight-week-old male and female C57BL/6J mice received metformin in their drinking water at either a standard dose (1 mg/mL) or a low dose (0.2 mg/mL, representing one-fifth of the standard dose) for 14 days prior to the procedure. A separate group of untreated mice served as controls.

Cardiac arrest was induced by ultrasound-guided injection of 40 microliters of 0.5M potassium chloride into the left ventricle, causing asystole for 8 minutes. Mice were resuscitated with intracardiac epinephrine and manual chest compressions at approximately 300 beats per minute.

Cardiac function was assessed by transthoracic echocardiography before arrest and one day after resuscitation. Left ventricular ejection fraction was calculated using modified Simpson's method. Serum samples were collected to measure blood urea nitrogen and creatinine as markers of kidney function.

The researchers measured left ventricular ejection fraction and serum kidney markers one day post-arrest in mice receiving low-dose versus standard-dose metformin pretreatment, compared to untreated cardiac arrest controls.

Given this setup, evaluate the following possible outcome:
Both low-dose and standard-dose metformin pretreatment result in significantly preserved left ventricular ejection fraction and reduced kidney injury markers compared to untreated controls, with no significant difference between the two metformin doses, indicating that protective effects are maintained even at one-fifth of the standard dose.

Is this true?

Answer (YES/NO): NO